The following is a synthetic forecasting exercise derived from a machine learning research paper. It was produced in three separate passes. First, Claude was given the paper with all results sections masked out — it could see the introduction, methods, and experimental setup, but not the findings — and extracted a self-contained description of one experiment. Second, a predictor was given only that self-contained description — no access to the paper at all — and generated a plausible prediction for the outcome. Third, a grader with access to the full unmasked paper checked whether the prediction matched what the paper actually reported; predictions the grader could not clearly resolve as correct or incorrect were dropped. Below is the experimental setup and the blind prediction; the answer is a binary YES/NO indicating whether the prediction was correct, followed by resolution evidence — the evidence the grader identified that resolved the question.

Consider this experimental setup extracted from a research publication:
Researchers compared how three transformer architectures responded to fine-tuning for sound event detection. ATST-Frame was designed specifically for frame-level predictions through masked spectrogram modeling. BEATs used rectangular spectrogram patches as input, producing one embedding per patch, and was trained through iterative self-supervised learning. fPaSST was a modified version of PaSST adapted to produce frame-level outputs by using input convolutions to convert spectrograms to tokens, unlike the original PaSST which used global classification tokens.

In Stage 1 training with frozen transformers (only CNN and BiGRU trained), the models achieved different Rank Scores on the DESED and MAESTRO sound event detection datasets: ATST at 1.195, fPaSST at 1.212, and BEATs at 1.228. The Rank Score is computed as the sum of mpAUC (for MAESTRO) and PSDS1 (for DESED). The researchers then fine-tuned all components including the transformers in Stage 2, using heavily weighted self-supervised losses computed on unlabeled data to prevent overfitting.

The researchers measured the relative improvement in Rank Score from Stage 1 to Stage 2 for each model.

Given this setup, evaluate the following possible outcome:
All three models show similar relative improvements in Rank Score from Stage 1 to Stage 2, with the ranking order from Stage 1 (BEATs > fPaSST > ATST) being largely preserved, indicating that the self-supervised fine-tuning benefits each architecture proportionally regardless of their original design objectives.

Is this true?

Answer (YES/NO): NO